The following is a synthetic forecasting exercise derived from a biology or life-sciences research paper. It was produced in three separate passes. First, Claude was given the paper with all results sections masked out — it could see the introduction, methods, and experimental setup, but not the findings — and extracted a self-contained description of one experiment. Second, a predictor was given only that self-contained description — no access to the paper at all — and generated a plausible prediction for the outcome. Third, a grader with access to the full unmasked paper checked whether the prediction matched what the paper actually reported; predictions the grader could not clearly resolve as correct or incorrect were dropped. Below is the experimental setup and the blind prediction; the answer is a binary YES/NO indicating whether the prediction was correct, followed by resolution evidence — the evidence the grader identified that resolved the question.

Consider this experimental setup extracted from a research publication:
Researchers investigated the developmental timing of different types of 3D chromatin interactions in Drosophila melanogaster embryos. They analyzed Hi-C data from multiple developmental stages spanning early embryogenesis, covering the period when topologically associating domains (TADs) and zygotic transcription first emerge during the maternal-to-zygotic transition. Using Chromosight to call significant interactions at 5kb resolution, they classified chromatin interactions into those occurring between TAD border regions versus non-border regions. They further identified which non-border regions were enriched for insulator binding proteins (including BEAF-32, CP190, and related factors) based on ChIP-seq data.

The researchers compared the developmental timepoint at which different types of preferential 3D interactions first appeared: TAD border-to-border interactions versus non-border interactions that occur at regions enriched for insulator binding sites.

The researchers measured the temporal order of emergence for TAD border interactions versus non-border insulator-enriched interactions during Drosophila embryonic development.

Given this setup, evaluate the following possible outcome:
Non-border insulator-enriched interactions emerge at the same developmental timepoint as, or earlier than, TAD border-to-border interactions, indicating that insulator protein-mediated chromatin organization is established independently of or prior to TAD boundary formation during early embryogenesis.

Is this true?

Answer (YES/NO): YES